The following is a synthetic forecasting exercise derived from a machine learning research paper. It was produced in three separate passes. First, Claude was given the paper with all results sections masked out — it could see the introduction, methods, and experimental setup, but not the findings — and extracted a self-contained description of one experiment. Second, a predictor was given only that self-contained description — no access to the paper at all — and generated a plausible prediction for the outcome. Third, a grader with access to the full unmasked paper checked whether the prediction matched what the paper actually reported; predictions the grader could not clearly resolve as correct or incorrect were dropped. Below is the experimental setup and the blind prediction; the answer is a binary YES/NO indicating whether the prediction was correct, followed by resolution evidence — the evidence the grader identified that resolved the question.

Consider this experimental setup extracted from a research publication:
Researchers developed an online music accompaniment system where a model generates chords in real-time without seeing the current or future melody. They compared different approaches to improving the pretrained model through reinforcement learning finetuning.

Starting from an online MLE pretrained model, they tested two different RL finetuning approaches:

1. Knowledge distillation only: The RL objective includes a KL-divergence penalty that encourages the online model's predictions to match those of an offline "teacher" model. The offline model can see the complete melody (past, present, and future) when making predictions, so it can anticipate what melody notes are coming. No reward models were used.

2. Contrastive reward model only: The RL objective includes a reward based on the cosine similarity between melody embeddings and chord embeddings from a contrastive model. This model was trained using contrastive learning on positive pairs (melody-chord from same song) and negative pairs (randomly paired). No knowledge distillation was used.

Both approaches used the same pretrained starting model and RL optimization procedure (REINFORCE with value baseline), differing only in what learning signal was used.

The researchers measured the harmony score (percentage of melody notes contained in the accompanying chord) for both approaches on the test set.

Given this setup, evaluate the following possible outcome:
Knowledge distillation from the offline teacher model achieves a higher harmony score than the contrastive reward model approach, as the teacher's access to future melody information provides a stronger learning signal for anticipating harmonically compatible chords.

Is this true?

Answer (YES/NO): NO